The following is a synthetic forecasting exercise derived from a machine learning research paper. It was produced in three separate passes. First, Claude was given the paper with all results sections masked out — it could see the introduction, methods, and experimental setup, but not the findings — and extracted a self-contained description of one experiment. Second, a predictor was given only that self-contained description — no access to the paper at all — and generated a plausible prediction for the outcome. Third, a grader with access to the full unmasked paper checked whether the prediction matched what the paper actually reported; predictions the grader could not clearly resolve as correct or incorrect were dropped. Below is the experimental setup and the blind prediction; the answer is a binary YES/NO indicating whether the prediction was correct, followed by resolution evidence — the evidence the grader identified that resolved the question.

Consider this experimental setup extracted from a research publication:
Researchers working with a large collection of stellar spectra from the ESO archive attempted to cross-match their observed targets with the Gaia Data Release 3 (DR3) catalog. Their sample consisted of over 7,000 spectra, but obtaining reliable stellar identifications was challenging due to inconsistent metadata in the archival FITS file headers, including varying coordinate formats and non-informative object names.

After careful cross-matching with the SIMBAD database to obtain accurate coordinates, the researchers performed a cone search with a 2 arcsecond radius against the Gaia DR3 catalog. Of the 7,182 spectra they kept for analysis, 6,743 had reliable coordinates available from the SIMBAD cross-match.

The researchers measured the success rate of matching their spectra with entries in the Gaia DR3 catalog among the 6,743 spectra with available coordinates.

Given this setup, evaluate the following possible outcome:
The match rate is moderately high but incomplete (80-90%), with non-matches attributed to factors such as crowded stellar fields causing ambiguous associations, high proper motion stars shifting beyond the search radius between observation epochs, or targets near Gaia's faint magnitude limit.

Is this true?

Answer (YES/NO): YES